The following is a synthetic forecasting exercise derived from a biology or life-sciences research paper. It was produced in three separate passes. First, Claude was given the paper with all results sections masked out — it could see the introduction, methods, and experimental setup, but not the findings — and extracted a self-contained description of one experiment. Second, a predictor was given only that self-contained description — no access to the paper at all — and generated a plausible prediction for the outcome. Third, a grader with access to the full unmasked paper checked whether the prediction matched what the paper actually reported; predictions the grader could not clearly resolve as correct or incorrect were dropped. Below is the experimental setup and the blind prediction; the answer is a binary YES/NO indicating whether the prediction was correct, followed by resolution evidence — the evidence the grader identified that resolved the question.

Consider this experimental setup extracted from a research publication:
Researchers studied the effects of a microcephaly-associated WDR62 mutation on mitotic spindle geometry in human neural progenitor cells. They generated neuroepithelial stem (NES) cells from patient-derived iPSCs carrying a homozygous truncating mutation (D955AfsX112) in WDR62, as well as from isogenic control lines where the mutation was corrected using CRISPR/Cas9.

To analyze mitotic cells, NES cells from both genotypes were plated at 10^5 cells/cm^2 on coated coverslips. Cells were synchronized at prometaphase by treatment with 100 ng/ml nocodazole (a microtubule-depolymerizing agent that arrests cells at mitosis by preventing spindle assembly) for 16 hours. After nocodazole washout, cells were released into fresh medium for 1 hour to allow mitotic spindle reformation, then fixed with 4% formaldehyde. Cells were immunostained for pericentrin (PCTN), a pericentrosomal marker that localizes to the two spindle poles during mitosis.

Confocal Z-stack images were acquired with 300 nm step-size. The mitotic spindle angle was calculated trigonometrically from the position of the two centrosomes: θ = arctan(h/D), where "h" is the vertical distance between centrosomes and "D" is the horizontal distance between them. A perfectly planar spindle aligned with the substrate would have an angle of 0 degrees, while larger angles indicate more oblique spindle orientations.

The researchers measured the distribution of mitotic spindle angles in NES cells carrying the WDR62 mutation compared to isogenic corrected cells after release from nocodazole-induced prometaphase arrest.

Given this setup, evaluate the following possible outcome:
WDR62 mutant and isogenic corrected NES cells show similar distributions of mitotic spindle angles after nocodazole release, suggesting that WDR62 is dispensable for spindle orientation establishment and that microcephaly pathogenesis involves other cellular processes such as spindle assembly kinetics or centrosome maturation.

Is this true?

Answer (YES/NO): NO